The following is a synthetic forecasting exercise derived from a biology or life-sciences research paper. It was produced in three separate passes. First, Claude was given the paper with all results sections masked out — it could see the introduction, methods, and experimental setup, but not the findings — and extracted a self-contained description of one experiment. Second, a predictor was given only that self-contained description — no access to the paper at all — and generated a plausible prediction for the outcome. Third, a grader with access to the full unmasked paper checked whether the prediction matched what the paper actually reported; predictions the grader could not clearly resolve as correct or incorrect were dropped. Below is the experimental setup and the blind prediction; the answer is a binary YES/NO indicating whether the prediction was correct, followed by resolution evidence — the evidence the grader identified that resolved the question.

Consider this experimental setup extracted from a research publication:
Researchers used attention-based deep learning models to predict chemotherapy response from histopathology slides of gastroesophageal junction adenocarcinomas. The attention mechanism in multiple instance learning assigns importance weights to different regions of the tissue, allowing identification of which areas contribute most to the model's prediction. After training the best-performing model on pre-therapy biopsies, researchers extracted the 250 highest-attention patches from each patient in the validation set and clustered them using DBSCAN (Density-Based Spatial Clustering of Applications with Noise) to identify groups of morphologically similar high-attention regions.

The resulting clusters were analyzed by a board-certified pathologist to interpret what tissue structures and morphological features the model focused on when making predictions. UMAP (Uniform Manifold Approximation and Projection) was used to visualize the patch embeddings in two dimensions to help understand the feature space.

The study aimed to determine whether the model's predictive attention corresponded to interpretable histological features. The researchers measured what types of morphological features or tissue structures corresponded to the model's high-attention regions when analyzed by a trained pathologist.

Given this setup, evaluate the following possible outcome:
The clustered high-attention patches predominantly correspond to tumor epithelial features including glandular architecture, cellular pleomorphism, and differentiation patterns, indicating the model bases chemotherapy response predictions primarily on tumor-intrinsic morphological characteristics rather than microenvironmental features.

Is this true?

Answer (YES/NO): NO